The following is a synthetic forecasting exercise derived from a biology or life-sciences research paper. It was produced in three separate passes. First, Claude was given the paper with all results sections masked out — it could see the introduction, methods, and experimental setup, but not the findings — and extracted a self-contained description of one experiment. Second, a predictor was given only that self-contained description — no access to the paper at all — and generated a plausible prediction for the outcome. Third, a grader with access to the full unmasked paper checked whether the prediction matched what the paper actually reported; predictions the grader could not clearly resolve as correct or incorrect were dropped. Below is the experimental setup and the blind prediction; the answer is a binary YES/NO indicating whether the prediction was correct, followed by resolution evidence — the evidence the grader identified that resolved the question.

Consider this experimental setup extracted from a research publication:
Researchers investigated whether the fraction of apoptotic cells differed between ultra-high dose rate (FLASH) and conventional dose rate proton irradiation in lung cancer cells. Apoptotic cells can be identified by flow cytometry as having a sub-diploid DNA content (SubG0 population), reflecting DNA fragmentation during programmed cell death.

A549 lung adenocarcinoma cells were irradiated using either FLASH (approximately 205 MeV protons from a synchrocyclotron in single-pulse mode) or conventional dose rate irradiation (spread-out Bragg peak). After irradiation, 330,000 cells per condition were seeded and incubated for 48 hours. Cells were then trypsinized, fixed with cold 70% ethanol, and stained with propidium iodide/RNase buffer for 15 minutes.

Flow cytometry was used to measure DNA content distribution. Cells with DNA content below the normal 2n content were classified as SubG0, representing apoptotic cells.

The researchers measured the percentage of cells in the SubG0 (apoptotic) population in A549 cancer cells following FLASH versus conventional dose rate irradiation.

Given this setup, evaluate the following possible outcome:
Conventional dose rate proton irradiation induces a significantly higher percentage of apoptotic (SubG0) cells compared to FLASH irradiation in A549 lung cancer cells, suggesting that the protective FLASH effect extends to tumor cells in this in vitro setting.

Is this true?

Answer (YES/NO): NO